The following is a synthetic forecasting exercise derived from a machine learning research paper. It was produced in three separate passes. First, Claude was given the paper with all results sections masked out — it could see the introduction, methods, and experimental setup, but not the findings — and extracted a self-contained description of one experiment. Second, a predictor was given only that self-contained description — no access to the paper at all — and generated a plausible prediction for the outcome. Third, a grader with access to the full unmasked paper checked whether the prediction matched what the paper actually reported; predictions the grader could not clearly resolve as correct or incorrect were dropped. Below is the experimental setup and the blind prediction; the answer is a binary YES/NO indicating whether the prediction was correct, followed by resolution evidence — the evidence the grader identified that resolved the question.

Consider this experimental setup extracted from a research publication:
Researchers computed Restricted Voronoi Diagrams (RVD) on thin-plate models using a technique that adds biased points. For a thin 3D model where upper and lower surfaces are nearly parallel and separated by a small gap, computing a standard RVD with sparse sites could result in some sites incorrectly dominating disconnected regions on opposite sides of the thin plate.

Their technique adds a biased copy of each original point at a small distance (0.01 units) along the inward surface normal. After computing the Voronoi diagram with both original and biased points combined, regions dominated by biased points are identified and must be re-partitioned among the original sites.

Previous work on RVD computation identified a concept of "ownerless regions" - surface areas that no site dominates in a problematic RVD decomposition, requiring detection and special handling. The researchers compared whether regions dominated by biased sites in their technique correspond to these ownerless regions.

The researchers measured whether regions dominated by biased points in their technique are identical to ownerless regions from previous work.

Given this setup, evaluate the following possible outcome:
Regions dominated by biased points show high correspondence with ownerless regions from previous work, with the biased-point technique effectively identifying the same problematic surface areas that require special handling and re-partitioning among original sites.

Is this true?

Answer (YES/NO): NO